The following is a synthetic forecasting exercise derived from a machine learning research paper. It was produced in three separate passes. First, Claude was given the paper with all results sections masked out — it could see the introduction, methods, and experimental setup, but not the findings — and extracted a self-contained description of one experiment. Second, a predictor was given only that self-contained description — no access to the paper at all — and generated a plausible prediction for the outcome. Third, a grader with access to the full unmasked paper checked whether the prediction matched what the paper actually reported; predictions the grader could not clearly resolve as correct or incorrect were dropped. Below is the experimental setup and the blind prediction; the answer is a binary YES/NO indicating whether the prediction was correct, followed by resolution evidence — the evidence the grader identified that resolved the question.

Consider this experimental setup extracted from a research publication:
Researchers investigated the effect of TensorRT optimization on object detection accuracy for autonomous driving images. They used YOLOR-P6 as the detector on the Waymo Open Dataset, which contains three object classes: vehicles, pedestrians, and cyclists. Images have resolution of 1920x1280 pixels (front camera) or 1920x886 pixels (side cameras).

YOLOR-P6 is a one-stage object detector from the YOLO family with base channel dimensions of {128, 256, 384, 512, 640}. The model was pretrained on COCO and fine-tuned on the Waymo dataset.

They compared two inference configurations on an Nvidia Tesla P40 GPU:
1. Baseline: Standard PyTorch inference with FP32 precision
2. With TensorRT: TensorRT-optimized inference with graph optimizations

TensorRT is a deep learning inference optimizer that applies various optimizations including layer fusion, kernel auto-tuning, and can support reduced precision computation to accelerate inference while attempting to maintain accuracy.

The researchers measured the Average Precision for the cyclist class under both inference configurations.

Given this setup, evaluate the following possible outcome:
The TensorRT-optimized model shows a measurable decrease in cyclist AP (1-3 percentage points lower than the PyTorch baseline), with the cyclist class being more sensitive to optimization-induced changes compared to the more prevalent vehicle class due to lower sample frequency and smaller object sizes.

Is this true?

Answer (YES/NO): YES